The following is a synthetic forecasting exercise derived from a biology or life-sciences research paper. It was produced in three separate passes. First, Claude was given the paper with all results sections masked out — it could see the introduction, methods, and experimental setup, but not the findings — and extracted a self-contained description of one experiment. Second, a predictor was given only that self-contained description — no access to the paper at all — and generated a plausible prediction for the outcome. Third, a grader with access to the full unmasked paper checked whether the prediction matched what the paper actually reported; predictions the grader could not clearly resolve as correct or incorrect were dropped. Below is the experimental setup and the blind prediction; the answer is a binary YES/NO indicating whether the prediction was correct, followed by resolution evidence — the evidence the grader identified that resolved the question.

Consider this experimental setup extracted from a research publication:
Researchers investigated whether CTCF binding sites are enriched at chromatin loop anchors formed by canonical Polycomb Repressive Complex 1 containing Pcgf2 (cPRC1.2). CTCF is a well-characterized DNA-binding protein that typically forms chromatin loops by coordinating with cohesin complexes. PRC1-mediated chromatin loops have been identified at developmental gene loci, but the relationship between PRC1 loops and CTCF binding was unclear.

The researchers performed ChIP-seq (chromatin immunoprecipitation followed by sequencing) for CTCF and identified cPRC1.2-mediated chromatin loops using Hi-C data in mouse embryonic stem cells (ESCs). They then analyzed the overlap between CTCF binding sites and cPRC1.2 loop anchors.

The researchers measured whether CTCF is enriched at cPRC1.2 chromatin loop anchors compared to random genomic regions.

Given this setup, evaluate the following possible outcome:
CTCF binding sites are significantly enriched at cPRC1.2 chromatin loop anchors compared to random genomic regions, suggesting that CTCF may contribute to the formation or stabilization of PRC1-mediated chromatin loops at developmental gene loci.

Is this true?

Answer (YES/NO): YES